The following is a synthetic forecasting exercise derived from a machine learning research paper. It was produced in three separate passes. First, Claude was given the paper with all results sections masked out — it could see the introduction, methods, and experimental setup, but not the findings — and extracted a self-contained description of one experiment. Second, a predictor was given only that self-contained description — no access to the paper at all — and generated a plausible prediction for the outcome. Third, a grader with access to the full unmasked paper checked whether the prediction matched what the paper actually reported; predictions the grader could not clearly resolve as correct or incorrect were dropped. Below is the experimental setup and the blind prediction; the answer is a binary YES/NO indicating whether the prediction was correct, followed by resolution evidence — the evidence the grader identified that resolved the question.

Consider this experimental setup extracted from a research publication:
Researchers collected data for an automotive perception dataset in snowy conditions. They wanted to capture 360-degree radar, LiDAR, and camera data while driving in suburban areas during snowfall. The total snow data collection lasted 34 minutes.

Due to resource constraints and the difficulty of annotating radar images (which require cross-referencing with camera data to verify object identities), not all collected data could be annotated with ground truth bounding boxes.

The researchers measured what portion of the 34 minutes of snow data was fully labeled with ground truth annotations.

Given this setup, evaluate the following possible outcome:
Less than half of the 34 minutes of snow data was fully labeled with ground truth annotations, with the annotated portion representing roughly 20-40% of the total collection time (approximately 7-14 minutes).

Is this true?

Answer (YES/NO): NO